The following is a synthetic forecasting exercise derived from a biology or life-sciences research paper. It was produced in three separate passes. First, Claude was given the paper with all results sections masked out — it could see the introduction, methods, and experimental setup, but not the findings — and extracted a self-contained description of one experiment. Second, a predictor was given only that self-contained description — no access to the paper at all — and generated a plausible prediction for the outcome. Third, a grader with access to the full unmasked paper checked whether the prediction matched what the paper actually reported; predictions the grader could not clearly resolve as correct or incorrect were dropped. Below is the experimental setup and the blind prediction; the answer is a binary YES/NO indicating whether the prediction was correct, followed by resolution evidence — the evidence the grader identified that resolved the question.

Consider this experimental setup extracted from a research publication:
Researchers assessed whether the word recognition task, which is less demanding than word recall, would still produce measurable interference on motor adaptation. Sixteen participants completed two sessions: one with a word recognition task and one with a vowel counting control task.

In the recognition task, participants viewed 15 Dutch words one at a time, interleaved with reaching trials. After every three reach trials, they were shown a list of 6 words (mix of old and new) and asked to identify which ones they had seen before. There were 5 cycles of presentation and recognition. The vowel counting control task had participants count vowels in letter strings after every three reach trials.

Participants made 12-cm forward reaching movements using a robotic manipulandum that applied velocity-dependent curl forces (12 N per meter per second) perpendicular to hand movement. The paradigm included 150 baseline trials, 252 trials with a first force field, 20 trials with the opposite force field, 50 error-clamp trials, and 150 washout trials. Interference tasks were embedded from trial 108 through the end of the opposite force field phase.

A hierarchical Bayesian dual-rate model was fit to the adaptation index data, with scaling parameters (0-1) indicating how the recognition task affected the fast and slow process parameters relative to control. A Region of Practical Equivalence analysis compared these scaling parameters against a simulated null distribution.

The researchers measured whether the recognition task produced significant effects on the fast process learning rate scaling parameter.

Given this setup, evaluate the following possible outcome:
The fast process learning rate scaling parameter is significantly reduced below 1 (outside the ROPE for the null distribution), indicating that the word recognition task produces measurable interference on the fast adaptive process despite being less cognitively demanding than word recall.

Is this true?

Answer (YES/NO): NO